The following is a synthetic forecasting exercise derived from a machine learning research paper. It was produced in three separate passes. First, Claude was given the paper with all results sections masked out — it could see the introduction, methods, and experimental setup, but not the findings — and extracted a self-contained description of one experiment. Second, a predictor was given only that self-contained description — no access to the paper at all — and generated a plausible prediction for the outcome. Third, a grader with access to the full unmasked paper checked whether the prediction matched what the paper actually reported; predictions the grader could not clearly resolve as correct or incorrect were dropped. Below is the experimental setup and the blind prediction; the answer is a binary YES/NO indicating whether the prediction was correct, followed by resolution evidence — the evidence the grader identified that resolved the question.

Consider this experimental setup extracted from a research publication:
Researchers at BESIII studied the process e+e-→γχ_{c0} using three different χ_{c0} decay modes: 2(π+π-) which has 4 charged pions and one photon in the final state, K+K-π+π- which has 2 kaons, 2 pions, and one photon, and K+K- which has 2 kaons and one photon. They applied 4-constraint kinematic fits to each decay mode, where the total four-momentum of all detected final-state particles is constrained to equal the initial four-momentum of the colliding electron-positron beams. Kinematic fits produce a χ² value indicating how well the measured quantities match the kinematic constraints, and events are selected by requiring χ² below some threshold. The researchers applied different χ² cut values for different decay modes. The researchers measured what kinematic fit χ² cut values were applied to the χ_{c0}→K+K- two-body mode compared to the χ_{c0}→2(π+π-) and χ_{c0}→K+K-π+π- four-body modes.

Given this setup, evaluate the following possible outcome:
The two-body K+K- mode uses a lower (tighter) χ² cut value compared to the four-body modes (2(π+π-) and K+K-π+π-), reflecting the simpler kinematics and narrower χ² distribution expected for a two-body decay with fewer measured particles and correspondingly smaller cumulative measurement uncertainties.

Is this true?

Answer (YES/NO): NO